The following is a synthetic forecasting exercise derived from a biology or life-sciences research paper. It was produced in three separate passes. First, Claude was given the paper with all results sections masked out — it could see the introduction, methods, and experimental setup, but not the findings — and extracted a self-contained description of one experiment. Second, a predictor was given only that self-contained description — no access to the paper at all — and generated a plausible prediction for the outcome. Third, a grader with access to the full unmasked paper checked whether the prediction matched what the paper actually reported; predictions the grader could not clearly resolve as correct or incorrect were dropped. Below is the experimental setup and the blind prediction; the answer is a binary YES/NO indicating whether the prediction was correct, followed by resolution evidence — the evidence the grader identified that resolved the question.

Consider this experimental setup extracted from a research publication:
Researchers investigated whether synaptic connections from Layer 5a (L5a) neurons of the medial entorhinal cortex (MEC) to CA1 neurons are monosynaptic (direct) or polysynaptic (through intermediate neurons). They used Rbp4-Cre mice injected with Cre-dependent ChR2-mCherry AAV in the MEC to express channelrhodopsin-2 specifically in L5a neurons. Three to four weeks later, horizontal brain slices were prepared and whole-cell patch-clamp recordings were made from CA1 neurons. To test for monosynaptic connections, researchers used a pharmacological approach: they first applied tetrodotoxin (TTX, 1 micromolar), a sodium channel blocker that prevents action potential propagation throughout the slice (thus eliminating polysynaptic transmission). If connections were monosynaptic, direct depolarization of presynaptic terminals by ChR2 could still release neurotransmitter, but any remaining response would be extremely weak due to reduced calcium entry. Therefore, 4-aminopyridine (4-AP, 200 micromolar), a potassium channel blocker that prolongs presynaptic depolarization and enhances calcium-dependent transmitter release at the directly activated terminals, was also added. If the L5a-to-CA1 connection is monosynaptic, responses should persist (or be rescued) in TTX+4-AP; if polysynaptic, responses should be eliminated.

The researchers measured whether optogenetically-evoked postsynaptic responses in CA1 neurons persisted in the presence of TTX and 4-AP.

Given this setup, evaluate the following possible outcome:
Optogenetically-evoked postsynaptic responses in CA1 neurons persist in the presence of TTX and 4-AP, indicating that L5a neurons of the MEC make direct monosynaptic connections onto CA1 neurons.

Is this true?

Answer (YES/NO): YES